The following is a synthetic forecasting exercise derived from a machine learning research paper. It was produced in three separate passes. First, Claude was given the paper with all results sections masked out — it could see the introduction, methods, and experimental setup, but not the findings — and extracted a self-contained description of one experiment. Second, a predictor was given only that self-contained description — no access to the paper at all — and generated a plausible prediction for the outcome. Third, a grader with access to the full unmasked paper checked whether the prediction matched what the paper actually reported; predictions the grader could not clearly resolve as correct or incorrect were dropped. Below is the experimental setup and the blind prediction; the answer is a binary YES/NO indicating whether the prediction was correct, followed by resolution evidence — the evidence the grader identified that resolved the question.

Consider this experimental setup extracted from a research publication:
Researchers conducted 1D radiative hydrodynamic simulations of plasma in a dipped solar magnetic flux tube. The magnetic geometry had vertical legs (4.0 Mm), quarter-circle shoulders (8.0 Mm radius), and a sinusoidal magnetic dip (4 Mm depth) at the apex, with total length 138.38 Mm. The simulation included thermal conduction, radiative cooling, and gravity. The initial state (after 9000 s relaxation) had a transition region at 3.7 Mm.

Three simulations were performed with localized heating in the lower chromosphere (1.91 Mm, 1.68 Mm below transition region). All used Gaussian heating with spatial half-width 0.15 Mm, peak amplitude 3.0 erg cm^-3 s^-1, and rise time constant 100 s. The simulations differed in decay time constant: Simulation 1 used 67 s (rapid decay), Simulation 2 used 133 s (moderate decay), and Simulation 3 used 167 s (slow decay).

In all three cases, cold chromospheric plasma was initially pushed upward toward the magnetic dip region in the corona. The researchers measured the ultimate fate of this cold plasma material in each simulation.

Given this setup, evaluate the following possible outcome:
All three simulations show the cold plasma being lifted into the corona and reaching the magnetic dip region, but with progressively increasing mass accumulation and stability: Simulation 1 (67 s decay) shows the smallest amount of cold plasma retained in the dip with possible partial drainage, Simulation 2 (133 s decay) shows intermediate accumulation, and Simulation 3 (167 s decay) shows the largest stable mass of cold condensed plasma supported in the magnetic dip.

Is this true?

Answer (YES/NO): NO